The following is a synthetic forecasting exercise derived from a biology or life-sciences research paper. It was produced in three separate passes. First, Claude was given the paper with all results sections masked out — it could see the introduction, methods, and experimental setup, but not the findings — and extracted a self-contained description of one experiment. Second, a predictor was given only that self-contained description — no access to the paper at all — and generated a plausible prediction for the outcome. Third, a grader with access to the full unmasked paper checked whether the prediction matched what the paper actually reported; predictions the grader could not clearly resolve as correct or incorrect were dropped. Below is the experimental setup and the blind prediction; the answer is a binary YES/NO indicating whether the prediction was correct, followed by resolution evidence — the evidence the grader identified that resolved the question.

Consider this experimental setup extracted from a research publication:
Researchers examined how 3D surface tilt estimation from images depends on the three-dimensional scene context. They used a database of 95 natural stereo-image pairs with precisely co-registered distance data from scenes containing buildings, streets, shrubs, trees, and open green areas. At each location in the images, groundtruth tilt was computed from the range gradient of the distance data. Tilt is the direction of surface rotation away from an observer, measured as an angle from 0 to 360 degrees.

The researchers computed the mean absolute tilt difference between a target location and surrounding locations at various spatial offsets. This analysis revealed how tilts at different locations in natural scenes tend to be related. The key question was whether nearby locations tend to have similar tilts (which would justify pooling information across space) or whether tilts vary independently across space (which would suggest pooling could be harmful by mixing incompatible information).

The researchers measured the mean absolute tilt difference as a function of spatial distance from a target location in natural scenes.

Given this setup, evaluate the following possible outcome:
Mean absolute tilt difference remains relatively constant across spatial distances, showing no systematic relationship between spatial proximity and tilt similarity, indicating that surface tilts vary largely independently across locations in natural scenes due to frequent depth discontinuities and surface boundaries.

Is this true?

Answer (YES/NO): NO